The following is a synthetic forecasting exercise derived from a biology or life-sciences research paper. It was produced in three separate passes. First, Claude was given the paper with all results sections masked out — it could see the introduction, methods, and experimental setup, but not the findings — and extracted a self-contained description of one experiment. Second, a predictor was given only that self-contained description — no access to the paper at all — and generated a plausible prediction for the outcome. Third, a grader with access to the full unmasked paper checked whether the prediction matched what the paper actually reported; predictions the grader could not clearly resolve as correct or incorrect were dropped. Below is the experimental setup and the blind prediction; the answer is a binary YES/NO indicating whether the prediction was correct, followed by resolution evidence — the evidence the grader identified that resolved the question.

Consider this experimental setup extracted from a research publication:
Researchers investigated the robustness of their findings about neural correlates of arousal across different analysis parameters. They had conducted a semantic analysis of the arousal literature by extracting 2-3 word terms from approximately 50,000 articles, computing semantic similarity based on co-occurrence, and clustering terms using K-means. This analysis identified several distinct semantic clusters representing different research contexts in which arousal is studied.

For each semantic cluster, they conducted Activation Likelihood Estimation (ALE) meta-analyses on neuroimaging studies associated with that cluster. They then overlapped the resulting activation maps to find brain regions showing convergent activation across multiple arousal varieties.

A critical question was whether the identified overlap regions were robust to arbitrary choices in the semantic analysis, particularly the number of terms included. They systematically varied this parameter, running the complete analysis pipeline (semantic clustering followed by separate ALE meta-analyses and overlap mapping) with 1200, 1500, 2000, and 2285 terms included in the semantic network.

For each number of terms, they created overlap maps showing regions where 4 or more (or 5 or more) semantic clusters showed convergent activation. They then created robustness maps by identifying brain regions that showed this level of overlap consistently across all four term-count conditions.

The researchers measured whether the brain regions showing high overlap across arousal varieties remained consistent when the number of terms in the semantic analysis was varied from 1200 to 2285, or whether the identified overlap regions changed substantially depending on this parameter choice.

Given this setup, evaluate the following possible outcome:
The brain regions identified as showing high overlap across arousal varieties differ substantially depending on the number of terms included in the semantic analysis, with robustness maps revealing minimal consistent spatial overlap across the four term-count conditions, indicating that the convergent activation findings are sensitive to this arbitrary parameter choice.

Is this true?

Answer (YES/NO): NO